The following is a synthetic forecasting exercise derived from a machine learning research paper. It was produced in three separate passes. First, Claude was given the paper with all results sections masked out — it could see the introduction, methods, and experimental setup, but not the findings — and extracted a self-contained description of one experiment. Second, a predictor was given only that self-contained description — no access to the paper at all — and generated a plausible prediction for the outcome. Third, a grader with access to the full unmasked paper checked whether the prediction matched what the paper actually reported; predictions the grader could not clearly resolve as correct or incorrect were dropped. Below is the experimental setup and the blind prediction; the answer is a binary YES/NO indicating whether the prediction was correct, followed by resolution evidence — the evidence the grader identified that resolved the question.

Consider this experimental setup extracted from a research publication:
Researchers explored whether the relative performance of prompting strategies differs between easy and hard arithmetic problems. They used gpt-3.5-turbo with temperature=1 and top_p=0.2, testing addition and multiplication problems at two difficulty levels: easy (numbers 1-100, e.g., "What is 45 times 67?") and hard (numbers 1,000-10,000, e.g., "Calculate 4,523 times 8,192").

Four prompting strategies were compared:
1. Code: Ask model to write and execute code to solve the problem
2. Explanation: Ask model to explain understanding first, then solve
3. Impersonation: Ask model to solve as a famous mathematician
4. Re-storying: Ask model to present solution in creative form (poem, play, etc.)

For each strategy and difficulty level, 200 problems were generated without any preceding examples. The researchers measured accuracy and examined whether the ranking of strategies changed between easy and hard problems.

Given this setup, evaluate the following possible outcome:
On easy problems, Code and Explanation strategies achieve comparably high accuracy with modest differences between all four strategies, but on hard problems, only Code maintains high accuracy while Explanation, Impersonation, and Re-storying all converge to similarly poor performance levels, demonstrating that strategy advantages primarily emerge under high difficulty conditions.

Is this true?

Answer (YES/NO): NO